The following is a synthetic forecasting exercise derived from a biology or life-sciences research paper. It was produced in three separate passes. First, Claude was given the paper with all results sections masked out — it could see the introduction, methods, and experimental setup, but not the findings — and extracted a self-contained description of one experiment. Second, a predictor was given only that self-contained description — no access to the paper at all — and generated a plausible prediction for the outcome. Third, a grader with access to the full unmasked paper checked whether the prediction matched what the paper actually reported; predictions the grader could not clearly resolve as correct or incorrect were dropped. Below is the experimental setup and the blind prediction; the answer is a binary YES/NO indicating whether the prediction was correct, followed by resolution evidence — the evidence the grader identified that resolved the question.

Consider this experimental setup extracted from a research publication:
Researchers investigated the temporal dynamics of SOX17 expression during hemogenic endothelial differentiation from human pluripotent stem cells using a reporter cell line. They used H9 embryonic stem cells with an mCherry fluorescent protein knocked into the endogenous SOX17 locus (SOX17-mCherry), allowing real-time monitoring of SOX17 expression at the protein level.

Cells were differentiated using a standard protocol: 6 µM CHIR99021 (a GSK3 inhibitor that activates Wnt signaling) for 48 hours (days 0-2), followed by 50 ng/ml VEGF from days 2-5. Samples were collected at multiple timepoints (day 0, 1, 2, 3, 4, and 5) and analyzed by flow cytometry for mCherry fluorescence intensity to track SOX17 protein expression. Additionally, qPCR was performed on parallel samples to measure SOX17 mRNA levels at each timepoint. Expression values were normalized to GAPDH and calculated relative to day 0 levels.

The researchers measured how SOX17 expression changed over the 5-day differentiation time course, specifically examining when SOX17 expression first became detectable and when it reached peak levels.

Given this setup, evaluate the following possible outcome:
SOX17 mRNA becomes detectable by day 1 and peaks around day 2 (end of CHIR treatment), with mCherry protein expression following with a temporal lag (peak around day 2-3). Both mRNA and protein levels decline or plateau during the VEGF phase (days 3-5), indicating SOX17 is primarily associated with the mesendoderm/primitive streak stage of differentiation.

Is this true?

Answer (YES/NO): NO